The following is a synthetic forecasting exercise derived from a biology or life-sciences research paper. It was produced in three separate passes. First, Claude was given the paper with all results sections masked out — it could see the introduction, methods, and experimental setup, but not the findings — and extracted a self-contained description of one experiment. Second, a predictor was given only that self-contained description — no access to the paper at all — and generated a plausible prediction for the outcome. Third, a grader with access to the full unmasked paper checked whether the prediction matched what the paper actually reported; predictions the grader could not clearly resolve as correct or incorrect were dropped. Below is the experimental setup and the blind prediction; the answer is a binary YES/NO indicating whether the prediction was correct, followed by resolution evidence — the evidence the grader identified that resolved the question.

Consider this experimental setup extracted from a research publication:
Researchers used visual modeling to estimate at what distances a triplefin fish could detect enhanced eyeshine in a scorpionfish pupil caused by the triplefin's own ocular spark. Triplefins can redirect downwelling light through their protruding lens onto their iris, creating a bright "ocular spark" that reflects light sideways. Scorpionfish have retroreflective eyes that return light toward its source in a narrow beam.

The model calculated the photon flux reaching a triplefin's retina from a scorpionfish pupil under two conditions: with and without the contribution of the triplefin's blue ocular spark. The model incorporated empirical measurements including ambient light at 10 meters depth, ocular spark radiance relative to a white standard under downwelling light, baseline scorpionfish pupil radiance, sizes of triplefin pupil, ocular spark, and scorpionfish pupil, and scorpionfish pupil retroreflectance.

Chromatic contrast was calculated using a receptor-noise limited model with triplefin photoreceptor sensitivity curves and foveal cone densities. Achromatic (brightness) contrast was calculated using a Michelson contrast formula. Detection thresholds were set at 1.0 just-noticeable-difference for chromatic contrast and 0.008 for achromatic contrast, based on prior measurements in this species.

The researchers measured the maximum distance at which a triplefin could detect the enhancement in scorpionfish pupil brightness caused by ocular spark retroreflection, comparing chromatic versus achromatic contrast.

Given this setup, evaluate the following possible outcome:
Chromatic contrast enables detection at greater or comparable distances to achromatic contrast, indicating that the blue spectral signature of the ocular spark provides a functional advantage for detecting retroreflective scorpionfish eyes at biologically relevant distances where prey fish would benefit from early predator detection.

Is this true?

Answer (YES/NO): NO